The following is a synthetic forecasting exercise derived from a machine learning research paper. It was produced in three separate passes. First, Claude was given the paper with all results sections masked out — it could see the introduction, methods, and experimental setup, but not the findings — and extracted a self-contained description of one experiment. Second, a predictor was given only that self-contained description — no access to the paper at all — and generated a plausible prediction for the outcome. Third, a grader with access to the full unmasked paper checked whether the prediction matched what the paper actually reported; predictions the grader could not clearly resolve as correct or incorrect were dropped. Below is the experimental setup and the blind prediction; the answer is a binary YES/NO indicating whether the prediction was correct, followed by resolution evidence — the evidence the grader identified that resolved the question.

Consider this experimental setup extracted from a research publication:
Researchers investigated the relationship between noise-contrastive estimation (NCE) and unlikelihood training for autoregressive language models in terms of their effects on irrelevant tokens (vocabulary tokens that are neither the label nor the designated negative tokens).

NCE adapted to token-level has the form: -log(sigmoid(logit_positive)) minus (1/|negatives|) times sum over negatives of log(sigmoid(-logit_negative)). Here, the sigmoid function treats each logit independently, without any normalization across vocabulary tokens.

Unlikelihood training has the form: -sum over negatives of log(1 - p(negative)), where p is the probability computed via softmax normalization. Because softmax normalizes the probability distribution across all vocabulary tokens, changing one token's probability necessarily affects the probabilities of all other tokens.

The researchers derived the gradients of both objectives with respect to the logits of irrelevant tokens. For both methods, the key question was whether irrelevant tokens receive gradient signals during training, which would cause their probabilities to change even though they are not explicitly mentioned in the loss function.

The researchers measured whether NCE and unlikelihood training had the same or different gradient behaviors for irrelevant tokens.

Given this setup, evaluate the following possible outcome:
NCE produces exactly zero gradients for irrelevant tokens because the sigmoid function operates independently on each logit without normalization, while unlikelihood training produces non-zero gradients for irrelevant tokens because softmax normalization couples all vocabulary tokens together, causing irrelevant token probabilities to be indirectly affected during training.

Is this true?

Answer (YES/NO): YES